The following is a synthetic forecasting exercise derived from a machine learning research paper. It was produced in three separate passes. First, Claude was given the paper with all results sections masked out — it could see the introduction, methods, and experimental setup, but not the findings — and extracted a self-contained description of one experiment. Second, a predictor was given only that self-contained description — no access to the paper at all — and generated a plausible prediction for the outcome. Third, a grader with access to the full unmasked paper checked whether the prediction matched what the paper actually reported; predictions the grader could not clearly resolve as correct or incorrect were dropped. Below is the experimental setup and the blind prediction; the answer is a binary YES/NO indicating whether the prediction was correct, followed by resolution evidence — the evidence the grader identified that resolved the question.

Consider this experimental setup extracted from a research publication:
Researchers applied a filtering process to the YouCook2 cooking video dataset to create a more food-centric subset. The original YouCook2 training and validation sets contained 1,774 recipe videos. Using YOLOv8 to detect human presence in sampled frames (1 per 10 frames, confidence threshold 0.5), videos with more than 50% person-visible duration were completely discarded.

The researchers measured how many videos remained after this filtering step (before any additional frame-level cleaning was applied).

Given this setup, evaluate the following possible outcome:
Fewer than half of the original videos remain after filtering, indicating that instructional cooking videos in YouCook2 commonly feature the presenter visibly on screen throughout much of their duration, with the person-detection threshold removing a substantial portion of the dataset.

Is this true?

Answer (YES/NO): NO